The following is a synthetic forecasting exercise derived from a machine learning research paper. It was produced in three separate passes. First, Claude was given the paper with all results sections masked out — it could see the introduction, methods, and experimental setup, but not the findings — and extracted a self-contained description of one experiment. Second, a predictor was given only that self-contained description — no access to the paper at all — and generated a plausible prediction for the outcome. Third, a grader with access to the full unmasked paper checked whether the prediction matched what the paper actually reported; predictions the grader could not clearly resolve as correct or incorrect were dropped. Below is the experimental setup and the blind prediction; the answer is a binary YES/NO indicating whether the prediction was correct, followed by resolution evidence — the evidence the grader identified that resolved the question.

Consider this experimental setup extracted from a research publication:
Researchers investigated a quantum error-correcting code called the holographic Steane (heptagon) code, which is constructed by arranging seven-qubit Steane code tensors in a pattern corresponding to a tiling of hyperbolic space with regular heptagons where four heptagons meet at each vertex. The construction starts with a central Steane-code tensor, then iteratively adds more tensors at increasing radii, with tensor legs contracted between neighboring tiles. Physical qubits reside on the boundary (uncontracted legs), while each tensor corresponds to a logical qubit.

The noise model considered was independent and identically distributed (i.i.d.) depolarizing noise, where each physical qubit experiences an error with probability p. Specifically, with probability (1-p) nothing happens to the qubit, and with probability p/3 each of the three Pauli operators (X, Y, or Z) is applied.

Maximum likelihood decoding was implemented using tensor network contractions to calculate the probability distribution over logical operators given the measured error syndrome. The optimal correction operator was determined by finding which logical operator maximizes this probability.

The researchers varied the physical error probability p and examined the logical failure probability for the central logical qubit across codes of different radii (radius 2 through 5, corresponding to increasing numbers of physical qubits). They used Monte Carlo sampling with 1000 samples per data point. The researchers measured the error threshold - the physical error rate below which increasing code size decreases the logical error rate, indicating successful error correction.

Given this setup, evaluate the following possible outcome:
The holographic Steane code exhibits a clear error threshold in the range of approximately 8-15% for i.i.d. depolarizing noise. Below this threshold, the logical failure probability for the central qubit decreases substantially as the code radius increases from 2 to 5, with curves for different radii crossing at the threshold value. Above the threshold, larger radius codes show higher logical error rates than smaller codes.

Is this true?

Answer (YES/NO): YES